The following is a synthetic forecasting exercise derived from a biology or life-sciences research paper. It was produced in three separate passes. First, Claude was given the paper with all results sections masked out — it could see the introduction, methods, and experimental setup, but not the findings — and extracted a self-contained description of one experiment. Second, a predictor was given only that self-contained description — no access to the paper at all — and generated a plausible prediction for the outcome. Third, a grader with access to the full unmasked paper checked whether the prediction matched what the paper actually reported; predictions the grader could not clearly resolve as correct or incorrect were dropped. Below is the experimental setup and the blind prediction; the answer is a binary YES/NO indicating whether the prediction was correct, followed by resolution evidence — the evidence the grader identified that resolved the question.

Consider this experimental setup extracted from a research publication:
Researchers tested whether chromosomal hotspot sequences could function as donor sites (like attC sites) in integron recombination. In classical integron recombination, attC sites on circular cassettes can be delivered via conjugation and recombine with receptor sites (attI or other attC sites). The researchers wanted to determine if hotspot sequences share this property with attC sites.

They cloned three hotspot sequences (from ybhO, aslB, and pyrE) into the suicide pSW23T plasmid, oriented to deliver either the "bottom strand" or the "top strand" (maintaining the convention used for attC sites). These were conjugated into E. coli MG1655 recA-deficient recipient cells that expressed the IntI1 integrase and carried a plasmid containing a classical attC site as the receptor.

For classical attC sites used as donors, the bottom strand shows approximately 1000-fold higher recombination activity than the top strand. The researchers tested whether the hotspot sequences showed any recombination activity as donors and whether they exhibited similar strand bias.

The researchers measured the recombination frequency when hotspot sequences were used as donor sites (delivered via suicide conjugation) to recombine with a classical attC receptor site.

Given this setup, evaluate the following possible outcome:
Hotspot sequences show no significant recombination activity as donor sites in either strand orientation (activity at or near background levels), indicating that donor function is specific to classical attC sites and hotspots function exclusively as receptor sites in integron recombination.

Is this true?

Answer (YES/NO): NO